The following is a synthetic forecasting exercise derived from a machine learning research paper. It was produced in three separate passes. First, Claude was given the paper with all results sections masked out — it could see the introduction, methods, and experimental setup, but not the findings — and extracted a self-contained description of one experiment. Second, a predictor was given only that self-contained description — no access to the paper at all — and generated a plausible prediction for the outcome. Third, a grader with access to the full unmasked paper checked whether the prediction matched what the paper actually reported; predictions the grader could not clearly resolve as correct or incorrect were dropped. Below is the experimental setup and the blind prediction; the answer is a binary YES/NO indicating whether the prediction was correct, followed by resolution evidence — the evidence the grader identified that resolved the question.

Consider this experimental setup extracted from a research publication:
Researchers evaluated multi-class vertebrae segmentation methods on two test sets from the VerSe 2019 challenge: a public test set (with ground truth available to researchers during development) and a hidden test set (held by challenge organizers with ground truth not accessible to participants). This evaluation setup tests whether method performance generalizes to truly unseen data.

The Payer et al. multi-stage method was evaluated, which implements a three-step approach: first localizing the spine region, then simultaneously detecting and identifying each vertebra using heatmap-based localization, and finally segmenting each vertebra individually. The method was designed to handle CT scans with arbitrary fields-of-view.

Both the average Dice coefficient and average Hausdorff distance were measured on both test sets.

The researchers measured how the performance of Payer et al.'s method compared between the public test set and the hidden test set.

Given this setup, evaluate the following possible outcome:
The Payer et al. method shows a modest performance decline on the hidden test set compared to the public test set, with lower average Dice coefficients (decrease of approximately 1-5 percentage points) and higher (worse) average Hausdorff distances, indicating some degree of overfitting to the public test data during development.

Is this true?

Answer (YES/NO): YES